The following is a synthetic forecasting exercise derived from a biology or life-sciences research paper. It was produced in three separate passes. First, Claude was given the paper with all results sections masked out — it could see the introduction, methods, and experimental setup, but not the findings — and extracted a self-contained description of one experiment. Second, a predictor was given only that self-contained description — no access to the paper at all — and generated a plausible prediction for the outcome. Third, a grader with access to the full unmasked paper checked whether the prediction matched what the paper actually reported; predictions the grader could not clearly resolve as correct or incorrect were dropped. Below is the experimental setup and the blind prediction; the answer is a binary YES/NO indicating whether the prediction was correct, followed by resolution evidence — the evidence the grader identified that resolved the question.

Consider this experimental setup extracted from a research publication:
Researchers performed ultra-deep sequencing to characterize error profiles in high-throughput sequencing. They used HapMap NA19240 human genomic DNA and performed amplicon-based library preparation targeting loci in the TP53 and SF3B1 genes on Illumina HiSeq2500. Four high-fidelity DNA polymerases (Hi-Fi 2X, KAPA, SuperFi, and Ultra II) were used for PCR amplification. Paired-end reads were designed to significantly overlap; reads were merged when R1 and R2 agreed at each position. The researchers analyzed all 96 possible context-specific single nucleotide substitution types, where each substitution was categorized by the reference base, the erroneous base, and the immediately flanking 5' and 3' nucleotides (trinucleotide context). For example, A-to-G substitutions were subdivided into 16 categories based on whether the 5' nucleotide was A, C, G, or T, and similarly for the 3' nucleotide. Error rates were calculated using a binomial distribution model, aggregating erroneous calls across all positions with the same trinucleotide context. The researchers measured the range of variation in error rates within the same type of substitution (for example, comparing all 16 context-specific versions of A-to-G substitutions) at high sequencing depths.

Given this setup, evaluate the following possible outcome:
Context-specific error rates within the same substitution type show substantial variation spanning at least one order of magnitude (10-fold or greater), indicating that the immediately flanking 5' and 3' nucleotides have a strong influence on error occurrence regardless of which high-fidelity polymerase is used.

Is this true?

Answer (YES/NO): YES